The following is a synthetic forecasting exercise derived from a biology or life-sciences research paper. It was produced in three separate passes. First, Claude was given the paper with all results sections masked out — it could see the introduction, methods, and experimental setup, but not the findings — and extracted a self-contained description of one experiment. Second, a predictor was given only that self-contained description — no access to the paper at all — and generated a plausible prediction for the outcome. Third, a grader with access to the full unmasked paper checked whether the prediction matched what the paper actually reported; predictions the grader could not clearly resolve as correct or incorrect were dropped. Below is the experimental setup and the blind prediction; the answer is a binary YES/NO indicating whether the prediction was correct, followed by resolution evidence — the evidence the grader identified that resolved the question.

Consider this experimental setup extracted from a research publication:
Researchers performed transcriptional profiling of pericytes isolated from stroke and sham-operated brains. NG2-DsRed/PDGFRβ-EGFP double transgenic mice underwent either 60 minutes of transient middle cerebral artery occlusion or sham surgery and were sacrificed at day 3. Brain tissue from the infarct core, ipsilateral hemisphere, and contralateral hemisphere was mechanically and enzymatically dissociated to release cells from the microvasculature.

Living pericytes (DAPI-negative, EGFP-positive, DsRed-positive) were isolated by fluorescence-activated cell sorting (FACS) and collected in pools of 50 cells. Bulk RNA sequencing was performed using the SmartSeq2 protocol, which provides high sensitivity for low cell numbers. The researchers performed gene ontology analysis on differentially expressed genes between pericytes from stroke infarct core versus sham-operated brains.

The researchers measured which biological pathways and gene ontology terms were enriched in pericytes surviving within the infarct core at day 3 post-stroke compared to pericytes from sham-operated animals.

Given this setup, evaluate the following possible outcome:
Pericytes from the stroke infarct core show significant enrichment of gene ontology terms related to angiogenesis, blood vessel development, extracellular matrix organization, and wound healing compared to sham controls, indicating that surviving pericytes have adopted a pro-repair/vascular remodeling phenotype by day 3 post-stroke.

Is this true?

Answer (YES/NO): NO